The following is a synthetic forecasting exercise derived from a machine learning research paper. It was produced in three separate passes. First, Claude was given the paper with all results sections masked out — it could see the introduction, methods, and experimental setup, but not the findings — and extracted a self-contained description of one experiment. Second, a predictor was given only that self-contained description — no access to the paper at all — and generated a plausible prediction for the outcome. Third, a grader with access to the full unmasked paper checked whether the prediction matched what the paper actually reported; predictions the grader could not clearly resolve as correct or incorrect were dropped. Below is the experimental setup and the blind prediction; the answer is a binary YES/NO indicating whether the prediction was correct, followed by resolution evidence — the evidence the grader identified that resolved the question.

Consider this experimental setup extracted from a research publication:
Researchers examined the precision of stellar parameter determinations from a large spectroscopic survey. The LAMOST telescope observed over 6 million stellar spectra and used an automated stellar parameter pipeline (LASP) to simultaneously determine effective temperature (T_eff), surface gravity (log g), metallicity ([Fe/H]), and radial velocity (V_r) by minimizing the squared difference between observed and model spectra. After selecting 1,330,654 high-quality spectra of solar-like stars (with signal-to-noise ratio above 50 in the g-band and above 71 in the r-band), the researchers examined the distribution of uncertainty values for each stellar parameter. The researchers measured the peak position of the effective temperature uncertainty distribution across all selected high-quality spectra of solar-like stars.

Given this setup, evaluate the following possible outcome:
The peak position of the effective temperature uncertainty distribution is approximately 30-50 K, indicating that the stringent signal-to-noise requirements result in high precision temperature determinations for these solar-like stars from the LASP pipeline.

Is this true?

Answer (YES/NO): NO